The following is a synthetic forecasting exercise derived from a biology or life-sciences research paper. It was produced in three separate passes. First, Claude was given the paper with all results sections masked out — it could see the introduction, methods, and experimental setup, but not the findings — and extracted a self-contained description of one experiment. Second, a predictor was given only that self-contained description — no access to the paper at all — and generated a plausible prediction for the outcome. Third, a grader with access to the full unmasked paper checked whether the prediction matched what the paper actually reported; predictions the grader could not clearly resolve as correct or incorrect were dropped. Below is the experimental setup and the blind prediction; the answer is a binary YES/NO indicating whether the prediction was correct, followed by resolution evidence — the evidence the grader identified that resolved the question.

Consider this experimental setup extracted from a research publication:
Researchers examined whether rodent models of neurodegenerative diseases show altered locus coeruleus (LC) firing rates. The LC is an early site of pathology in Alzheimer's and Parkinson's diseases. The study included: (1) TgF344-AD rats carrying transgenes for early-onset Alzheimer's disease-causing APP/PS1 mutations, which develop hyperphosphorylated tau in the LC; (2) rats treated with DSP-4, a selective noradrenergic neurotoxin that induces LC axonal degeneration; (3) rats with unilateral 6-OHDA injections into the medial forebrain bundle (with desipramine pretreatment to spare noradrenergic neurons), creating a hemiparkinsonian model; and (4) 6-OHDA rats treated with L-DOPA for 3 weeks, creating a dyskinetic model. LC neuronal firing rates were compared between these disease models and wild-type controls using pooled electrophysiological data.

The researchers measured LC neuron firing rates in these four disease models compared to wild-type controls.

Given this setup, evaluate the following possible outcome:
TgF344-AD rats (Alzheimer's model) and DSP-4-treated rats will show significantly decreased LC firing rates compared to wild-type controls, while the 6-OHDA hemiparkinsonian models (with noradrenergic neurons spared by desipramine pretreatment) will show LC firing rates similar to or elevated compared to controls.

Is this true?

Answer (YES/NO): NO